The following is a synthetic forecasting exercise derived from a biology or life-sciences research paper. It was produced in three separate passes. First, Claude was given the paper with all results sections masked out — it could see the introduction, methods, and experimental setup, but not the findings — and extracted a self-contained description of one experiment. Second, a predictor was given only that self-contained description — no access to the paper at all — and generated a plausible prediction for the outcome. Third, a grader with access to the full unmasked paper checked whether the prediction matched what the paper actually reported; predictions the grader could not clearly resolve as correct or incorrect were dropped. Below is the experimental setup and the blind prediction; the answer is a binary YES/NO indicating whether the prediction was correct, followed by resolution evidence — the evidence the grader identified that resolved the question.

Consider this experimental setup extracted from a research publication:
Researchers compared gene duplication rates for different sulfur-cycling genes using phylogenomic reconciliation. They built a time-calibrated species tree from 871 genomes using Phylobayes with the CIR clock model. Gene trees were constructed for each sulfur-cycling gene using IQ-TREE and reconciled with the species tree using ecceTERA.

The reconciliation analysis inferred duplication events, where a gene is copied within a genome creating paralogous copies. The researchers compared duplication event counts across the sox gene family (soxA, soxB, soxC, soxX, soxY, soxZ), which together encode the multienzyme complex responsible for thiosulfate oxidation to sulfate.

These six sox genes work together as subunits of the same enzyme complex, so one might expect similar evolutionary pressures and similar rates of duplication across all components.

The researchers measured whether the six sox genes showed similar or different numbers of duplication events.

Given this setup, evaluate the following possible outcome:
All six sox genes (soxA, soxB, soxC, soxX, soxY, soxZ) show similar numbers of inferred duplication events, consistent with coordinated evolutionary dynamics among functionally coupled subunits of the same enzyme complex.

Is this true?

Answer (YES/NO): NO